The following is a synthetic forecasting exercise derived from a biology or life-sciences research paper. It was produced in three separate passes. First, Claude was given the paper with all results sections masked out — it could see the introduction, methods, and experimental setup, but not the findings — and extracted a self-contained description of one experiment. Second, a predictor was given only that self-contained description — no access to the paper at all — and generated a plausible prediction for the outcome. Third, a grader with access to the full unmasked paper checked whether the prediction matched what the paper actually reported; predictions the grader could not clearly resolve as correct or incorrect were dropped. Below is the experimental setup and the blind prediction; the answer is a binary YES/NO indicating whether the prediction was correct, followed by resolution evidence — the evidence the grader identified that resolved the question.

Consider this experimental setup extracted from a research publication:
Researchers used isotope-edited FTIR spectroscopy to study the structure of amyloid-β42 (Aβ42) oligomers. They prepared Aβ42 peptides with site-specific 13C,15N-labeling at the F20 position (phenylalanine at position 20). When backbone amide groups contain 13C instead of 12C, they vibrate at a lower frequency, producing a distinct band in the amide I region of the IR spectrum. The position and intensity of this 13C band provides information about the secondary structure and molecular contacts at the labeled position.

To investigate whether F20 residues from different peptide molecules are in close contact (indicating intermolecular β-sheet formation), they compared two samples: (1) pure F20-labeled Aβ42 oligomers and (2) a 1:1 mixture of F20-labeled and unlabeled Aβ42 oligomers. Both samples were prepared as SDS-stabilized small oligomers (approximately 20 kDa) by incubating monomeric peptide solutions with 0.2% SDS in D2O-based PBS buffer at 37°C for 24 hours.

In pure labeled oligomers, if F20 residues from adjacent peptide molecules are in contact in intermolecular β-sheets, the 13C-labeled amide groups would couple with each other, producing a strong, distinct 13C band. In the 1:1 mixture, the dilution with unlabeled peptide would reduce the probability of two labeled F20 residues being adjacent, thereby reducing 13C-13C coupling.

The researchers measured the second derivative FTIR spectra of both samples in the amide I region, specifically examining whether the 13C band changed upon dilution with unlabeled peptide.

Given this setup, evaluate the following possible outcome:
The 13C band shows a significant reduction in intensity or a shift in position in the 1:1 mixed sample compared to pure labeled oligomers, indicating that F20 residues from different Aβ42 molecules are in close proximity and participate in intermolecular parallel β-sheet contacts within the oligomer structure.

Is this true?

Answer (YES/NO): NO